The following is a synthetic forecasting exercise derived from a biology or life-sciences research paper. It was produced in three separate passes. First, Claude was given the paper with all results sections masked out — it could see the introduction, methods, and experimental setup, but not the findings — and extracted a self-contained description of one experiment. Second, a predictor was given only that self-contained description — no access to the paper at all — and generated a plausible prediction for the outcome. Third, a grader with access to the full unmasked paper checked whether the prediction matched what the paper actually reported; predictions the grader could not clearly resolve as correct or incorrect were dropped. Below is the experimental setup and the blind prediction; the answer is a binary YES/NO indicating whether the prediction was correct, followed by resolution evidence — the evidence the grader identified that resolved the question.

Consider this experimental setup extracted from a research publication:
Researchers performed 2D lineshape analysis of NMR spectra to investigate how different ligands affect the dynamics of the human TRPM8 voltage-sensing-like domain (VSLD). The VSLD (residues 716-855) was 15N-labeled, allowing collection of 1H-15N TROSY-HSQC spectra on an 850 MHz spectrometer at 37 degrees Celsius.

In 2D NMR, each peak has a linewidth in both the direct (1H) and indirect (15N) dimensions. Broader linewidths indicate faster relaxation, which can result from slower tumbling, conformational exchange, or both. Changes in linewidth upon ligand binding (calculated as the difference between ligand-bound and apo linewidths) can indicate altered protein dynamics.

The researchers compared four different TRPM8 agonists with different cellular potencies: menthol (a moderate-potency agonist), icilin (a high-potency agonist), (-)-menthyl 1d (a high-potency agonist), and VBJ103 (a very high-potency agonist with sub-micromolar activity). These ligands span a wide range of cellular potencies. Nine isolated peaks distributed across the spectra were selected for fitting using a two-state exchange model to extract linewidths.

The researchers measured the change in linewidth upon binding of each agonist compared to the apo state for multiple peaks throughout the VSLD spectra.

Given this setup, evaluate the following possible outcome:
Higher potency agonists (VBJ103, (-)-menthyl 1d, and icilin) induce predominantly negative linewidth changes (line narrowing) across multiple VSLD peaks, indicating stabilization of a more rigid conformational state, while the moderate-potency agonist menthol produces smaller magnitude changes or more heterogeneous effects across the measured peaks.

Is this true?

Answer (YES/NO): NO